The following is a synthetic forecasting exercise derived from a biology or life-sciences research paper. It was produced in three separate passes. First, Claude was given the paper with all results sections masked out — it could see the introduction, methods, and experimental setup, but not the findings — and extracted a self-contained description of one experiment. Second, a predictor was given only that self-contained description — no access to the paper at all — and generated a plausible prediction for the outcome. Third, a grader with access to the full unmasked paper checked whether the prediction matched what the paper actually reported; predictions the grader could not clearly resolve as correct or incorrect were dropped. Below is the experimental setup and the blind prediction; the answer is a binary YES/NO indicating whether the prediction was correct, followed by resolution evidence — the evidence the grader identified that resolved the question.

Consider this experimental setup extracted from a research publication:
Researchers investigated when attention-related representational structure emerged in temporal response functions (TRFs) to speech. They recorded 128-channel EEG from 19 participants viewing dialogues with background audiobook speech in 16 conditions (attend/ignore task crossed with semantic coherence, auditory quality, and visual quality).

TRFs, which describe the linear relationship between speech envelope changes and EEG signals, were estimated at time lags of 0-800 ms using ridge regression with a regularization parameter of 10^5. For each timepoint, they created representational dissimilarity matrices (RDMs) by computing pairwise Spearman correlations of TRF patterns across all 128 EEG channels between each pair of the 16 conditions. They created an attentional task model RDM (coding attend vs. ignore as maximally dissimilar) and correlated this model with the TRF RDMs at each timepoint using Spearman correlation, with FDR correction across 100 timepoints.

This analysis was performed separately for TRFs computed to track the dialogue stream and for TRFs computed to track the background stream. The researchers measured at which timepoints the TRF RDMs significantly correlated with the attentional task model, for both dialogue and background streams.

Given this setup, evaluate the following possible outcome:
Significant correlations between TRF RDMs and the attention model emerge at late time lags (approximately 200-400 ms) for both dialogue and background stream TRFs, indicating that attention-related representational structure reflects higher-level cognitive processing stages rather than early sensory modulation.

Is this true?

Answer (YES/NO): NO